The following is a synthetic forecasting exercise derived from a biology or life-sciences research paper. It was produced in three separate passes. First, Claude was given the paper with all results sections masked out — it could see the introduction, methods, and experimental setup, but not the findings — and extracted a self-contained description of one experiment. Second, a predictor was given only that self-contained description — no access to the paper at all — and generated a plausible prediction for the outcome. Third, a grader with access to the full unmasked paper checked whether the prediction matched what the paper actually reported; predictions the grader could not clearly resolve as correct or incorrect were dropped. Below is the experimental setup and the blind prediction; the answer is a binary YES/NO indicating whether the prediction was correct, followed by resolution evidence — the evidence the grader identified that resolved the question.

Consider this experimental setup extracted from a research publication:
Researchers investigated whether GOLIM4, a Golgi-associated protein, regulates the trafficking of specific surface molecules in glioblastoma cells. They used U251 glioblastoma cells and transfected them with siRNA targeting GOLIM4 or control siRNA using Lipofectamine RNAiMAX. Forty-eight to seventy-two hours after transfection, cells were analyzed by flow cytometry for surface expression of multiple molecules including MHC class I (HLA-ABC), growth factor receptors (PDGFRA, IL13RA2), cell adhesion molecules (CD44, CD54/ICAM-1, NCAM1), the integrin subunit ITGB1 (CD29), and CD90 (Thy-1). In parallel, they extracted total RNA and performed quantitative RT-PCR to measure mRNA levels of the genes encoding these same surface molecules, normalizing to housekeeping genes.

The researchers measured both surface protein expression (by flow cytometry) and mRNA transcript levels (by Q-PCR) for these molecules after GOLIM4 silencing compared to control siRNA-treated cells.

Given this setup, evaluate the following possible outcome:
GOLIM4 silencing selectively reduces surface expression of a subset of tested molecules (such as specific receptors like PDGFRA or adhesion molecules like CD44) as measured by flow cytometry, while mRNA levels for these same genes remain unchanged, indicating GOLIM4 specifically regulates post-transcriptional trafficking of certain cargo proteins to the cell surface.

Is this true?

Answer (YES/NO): YES